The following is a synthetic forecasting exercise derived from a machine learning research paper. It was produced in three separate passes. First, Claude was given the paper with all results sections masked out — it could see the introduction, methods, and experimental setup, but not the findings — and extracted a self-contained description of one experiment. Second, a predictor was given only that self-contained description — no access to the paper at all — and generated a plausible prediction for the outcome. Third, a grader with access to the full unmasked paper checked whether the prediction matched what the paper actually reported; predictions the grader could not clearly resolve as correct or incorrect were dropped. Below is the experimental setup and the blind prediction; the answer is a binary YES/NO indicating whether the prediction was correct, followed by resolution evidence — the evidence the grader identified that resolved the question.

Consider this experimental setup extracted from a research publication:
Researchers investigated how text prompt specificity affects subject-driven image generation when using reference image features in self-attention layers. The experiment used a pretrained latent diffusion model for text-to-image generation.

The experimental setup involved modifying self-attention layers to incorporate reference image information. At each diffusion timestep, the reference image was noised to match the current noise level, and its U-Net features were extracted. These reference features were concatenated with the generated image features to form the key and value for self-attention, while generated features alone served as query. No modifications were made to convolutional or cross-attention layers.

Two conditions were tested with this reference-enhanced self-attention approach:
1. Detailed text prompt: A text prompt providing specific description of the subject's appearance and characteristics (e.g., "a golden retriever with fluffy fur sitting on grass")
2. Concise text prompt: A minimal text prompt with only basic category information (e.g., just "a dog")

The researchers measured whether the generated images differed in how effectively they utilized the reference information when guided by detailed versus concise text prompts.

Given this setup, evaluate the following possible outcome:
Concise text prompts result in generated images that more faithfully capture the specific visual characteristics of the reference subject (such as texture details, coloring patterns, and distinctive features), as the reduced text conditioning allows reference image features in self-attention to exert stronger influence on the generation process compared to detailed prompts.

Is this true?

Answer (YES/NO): NO